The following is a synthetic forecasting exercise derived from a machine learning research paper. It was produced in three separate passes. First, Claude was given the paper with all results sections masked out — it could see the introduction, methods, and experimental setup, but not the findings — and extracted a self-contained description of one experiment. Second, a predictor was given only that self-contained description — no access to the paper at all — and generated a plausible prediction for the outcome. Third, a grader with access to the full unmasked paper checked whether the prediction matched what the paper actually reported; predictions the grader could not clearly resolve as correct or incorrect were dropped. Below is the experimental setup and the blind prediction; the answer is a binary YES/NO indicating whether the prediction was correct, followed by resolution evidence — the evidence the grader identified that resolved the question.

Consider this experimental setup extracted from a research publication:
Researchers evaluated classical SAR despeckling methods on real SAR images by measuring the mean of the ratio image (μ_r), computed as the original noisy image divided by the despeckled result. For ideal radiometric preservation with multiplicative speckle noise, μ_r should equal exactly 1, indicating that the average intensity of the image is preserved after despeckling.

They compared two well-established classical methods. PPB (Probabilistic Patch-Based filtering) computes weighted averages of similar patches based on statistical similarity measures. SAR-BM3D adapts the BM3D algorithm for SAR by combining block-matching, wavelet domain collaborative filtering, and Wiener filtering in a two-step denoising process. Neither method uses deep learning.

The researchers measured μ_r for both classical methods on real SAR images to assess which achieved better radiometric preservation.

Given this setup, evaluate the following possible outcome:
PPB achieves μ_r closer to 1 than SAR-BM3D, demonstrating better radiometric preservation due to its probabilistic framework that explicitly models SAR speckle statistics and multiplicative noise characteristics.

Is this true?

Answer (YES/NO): YES